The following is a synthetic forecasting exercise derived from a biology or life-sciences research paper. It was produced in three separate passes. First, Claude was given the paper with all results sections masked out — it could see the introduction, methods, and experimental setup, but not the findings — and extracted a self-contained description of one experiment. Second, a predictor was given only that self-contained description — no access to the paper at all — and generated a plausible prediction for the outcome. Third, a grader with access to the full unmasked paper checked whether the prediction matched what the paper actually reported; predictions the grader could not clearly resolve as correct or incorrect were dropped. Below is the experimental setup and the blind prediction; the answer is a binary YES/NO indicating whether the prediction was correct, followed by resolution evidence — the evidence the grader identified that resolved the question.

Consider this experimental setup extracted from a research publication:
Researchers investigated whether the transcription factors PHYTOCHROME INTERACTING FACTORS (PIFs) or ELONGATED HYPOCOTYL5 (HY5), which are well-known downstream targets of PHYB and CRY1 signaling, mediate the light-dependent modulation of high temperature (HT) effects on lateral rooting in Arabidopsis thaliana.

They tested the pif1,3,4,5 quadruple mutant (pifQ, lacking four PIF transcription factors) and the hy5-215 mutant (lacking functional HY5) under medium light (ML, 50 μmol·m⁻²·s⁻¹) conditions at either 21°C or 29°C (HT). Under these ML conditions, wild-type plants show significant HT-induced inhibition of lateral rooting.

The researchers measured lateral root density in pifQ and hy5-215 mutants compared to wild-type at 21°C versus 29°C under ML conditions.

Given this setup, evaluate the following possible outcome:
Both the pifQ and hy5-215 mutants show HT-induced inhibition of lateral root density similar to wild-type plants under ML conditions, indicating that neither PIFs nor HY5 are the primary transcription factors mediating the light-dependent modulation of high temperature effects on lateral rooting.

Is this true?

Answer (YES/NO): YES